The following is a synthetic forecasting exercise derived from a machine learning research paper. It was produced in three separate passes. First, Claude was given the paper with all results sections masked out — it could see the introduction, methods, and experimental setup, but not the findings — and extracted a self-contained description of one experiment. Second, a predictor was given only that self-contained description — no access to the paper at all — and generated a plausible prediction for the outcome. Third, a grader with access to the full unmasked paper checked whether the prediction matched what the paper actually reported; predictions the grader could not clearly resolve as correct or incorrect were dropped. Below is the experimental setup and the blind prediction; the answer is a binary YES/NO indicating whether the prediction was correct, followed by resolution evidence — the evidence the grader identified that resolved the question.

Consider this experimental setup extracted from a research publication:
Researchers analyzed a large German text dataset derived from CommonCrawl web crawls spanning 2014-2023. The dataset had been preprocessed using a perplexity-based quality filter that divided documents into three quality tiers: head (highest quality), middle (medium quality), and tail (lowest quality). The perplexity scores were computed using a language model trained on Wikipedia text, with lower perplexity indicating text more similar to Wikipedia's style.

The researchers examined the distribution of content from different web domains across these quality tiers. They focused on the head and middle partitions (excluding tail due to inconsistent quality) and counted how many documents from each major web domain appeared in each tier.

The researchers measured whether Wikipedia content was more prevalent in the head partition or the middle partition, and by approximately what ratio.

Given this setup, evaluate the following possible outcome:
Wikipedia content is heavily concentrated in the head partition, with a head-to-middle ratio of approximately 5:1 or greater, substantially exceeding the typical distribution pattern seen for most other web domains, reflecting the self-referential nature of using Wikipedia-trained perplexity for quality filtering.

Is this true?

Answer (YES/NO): YES